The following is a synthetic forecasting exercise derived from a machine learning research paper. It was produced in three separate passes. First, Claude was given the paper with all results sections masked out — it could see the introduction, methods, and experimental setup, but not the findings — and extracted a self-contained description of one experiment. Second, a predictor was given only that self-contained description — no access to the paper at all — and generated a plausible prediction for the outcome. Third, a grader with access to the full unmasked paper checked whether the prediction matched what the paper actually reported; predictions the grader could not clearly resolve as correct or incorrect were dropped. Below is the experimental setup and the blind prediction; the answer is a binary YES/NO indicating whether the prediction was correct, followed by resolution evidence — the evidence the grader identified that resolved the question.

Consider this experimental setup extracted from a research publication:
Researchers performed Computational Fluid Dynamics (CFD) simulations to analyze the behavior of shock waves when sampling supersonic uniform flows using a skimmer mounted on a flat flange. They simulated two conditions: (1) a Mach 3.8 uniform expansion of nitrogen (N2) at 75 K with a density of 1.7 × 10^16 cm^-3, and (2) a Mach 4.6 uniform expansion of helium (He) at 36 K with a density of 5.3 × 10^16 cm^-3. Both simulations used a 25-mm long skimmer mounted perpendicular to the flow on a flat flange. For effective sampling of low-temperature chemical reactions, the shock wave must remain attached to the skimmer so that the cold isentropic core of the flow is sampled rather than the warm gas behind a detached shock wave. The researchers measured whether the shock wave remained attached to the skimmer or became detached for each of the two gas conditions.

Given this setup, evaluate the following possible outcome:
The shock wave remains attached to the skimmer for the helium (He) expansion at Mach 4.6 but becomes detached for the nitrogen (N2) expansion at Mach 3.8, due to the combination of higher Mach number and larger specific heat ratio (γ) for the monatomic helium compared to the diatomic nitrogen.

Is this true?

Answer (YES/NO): NO